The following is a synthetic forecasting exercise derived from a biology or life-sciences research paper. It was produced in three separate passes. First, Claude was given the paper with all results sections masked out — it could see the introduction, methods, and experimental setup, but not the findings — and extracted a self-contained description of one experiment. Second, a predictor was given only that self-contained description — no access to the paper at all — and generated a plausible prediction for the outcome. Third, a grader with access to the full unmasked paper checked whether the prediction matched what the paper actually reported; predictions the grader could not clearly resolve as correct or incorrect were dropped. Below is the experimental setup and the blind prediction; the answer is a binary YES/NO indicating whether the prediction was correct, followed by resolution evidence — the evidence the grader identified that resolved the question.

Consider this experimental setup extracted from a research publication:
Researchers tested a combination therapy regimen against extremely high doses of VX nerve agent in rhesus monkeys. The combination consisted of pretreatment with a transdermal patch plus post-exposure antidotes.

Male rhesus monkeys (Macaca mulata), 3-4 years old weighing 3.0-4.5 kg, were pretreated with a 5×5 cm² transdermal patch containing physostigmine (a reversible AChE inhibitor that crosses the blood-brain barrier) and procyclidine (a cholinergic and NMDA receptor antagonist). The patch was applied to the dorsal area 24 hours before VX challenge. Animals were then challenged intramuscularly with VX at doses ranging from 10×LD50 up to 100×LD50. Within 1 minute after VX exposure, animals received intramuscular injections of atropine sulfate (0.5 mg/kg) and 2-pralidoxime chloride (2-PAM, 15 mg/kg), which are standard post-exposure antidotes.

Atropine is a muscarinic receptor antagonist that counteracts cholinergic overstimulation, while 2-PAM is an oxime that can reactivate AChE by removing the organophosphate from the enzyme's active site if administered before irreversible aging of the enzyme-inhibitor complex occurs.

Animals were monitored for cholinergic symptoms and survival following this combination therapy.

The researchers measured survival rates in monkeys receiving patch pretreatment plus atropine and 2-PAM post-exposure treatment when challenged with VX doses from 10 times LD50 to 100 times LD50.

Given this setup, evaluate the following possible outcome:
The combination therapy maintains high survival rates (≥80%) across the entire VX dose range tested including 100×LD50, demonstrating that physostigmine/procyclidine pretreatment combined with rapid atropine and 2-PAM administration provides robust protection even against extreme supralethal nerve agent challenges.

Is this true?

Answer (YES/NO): NO